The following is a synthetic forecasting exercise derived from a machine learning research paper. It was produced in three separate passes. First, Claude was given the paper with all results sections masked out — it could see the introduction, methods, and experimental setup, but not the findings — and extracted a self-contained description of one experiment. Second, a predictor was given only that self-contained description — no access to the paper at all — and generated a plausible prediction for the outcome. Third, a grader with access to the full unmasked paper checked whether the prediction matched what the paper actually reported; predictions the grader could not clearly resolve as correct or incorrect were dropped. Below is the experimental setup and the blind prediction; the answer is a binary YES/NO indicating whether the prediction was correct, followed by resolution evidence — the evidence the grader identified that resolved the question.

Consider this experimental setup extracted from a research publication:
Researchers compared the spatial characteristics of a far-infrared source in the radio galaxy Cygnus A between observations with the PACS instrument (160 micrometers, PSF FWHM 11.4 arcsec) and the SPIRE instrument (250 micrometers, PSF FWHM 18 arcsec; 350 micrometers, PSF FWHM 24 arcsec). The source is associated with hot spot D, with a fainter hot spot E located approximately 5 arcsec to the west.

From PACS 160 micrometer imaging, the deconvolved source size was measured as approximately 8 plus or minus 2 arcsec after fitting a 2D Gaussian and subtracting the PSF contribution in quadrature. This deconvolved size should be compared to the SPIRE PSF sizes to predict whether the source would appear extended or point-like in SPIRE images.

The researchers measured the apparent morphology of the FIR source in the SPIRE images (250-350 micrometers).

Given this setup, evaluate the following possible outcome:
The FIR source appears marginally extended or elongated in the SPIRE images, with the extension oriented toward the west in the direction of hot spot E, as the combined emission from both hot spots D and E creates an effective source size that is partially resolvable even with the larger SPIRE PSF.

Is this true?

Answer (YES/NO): NO